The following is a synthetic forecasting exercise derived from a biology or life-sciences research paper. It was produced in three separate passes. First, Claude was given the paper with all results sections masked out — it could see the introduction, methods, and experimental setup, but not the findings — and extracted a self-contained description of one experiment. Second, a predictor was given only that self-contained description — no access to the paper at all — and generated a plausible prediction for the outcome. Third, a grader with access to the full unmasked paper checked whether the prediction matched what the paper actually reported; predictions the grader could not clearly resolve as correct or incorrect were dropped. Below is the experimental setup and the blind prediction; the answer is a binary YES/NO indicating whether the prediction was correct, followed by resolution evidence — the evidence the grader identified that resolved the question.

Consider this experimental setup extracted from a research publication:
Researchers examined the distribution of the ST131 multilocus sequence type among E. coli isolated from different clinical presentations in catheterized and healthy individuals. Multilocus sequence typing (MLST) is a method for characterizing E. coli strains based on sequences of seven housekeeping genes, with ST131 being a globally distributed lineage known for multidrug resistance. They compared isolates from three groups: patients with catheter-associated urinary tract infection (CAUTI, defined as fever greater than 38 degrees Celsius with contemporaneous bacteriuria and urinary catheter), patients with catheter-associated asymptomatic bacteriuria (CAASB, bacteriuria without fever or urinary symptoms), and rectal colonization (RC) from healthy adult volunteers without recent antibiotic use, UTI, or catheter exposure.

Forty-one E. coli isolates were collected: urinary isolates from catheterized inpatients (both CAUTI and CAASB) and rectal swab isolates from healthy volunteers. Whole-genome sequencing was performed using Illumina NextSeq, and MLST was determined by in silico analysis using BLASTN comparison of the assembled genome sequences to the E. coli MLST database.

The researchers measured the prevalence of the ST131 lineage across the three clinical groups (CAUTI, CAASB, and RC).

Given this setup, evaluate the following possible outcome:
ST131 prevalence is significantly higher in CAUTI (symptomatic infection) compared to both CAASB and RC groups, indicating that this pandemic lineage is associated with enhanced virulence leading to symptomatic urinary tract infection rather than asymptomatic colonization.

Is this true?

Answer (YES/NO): YES